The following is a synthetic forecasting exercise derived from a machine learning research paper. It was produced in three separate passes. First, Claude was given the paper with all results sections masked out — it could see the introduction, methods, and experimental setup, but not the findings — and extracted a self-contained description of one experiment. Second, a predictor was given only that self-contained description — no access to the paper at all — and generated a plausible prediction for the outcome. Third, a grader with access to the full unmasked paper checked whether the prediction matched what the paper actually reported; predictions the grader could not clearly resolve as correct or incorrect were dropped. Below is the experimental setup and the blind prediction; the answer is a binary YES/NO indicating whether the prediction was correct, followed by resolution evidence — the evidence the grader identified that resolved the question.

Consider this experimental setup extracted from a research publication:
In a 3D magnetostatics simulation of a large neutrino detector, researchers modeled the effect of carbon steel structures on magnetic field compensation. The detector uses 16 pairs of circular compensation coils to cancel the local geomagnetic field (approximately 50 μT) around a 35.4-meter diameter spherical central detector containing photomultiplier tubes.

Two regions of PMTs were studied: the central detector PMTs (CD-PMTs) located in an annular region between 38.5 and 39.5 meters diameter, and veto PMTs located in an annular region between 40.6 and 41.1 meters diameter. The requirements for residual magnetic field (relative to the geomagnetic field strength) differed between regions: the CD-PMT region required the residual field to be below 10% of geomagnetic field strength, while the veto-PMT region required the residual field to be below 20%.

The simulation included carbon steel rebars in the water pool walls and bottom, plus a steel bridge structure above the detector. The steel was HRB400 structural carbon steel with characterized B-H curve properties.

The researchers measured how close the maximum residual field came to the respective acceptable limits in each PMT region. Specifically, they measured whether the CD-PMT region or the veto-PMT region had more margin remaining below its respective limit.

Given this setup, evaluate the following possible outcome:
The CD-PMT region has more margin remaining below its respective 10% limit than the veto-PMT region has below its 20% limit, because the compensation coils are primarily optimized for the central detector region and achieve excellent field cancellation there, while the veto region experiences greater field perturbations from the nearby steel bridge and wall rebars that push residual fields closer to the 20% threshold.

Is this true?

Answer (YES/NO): NO